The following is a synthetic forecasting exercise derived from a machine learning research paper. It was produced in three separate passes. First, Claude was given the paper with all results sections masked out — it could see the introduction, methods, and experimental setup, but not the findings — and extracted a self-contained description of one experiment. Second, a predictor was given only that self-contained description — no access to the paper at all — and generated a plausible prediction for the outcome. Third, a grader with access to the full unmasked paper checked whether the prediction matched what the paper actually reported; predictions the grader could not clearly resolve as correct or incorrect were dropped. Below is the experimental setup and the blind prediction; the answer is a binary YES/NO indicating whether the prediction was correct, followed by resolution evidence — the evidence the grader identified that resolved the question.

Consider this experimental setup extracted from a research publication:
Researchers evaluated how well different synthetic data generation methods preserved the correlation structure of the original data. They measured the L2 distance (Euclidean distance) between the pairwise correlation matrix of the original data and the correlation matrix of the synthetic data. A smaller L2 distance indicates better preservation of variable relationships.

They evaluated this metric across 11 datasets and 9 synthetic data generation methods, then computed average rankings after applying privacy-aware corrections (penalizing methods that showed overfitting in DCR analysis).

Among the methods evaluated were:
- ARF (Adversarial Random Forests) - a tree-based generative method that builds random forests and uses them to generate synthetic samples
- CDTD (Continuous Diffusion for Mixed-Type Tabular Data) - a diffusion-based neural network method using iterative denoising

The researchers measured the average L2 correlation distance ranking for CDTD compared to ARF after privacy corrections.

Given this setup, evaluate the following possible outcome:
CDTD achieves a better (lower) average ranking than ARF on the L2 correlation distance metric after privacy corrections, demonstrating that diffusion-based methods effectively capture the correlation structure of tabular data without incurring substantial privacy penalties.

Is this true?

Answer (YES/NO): NO